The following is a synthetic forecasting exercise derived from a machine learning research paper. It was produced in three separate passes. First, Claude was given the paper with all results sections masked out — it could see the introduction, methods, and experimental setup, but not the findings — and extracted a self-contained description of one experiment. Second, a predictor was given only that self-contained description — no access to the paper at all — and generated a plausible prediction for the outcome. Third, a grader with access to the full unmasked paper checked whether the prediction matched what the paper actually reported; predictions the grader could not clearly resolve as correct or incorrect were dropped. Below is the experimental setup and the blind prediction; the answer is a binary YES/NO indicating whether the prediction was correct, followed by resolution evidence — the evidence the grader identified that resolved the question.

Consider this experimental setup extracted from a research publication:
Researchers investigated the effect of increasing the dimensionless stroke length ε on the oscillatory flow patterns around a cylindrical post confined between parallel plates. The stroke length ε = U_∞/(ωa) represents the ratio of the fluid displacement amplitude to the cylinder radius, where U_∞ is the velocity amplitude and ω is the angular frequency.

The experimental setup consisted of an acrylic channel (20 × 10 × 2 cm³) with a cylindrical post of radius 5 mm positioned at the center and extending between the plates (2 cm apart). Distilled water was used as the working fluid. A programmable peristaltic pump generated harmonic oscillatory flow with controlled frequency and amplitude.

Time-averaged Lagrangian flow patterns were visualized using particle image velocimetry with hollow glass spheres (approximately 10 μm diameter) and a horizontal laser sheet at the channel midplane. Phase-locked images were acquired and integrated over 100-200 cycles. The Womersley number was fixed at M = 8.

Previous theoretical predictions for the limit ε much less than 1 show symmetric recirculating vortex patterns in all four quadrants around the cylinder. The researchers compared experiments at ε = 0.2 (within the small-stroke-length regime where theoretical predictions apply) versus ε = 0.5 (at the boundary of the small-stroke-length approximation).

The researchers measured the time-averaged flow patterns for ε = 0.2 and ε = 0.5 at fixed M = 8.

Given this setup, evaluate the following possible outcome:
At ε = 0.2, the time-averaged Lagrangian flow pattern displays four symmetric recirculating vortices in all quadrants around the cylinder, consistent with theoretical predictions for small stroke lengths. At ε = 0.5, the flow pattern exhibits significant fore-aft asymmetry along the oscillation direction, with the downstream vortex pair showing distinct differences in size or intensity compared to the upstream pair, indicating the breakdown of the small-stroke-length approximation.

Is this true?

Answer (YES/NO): NO